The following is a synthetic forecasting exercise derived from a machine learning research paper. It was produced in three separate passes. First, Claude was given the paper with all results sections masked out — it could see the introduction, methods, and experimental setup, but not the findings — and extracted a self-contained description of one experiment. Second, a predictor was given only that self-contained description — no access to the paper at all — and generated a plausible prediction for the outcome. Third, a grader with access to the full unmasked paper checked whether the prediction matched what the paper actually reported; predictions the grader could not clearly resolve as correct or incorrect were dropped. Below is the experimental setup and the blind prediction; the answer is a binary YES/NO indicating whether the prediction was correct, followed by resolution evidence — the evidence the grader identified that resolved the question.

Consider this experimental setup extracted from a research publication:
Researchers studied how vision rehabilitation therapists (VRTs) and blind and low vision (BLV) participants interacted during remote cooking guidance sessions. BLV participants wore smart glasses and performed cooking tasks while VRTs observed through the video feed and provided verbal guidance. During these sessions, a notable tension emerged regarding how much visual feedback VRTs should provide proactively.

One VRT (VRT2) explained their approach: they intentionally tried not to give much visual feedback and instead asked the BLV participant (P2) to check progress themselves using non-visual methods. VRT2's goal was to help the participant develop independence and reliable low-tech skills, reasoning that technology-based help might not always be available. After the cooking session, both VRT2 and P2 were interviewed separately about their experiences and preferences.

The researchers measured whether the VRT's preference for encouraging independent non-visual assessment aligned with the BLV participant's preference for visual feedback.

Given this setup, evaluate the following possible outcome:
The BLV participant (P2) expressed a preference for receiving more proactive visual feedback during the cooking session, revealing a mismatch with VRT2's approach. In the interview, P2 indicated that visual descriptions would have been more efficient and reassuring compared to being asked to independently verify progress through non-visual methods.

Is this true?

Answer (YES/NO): YES